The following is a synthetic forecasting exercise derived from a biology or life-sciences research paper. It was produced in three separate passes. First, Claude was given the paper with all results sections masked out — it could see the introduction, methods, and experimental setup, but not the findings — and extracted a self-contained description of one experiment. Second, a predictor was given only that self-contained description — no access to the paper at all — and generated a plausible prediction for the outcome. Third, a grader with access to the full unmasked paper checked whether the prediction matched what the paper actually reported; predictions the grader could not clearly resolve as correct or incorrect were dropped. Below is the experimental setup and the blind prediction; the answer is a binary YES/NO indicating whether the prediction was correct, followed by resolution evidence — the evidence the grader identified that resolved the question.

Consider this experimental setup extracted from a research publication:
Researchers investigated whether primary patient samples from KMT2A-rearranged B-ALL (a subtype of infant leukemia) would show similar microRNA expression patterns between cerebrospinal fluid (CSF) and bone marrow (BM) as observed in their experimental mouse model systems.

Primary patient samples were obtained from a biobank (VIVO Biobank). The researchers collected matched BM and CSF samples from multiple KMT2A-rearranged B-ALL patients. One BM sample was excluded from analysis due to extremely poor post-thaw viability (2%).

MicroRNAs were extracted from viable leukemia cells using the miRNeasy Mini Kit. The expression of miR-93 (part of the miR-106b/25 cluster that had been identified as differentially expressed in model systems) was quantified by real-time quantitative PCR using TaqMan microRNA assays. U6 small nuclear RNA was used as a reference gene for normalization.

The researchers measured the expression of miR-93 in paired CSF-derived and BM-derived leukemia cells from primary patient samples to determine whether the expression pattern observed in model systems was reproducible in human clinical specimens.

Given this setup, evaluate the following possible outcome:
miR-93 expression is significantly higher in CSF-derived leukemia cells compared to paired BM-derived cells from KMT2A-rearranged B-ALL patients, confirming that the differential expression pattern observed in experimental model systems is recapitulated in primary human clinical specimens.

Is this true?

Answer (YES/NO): YES